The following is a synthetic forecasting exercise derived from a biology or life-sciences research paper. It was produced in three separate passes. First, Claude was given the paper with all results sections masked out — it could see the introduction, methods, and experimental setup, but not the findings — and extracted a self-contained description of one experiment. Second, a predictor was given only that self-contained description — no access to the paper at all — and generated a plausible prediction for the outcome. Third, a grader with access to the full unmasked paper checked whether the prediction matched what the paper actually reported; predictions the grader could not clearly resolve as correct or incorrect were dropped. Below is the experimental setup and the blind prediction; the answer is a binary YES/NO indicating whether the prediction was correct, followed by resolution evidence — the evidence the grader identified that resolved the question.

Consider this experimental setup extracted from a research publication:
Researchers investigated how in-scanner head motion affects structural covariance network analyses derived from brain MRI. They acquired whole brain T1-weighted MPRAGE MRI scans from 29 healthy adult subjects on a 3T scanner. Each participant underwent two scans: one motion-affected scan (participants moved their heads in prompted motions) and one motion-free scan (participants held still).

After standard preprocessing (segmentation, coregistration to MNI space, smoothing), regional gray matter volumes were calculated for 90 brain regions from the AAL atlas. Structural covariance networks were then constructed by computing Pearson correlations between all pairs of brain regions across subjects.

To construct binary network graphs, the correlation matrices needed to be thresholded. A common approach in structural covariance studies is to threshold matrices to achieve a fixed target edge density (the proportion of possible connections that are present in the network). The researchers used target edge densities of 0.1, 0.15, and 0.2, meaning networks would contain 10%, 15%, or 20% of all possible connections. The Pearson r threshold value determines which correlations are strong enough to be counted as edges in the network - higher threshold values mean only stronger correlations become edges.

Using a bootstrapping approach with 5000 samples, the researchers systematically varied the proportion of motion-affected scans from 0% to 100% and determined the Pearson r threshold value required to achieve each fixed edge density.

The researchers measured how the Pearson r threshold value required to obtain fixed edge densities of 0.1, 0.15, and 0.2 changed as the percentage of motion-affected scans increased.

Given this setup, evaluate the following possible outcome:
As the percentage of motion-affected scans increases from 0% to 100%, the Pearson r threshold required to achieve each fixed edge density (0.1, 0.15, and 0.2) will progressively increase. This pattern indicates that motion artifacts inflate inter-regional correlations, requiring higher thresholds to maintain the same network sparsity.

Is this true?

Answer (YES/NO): YES